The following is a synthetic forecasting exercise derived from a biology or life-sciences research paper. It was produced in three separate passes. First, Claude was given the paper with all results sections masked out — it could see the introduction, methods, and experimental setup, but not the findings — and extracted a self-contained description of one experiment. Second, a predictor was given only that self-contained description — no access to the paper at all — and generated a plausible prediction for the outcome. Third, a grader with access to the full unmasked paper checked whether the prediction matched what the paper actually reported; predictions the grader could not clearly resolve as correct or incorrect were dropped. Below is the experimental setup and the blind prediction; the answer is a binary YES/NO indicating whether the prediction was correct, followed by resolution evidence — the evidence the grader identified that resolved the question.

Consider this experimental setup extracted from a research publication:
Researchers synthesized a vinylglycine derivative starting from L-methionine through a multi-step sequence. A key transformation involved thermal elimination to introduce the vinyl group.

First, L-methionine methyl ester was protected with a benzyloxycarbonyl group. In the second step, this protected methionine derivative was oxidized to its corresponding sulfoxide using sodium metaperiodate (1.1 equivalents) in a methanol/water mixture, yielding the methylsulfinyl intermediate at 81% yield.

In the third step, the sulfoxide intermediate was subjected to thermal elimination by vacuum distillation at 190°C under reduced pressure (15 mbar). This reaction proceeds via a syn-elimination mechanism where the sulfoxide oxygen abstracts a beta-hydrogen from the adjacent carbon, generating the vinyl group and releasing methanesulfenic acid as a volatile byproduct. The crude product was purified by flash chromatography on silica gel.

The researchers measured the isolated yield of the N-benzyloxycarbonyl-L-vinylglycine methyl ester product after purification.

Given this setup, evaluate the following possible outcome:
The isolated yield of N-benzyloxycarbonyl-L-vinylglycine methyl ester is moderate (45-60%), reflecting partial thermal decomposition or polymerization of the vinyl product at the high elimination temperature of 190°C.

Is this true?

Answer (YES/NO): NO